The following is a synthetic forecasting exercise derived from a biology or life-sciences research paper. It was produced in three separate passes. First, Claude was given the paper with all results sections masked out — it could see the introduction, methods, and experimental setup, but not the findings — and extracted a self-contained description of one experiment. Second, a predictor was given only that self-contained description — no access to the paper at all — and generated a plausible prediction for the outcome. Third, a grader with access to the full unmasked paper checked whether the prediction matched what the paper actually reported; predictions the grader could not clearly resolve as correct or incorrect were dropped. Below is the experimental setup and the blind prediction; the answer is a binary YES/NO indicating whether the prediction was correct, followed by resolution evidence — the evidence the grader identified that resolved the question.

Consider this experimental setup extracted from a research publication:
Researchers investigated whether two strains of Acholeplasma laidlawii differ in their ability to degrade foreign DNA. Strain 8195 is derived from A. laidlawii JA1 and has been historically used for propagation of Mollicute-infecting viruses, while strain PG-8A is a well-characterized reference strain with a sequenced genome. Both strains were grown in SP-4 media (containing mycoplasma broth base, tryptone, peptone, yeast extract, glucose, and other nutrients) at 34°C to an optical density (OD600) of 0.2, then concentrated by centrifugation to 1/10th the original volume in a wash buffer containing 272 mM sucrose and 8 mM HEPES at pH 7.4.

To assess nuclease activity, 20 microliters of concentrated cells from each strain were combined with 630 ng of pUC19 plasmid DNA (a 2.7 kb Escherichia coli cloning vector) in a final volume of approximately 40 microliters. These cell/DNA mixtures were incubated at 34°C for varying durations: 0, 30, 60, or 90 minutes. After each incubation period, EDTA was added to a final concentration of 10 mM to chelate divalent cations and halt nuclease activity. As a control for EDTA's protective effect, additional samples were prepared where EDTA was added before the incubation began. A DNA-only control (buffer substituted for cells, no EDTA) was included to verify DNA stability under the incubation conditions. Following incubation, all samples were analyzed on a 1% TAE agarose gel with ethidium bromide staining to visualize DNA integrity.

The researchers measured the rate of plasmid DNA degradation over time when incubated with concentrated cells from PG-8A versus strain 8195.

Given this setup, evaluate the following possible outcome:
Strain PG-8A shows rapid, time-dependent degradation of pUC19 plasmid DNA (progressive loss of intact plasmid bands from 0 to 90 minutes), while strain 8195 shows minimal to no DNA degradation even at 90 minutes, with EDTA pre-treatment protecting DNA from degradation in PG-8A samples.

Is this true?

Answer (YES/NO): NO